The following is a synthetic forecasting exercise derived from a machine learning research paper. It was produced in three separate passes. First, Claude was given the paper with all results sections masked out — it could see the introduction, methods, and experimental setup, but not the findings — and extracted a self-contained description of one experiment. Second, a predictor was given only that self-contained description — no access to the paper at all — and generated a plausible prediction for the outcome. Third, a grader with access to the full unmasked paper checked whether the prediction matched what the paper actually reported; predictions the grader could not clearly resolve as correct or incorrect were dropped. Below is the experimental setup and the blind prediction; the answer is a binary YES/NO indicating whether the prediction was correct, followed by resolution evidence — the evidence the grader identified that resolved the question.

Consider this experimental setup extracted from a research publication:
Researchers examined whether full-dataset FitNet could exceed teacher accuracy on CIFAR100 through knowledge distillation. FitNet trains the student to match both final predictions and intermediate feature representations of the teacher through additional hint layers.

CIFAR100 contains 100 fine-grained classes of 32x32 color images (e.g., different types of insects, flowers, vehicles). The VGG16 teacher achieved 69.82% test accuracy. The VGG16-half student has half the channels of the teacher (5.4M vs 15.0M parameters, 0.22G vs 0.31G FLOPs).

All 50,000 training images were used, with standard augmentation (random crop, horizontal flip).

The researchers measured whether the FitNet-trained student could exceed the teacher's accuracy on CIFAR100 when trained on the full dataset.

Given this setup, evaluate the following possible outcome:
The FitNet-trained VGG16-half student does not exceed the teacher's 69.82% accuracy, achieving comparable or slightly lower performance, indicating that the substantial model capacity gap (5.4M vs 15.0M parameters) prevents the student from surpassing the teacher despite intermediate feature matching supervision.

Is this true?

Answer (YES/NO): NO